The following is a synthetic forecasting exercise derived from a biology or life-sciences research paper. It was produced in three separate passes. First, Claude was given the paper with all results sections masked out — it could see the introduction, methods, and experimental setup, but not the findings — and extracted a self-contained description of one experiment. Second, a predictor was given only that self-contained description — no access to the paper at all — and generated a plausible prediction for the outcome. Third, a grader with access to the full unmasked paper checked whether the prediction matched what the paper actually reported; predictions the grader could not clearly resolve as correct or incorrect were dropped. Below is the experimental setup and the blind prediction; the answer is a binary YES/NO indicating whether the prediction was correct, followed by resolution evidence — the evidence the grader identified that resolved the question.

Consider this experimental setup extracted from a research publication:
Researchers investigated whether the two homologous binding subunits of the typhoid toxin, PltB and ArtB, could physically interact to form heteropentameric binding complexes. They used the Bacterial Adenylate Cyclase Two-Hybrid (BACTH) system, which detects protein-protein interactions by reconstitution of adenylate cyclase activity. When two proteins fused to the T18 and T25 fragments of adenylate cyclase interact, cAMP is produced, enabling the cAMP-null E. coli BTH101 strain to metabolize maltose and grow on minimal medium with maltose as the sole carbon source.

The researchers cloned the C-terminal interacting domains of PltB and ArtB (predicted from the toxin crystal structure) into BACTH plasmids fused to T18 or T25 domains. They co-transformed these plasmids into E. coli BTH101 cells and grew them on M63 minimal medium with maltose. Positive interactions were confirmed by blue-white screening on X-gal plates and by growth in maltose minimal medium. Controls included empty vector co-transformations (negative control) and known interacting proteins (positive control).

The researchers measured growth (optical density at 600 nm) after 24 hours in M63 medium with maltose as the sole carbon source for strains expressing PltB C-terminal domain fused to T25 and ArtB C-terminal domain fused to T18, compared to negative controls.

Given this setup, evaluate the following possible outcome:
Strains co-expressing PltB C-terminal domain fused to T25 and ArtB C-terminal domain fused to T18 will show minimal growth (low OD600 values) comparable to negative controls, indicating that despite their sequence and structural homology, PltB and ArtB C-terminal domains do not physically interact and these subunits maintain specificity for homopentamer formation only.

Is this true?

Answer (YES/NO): NO